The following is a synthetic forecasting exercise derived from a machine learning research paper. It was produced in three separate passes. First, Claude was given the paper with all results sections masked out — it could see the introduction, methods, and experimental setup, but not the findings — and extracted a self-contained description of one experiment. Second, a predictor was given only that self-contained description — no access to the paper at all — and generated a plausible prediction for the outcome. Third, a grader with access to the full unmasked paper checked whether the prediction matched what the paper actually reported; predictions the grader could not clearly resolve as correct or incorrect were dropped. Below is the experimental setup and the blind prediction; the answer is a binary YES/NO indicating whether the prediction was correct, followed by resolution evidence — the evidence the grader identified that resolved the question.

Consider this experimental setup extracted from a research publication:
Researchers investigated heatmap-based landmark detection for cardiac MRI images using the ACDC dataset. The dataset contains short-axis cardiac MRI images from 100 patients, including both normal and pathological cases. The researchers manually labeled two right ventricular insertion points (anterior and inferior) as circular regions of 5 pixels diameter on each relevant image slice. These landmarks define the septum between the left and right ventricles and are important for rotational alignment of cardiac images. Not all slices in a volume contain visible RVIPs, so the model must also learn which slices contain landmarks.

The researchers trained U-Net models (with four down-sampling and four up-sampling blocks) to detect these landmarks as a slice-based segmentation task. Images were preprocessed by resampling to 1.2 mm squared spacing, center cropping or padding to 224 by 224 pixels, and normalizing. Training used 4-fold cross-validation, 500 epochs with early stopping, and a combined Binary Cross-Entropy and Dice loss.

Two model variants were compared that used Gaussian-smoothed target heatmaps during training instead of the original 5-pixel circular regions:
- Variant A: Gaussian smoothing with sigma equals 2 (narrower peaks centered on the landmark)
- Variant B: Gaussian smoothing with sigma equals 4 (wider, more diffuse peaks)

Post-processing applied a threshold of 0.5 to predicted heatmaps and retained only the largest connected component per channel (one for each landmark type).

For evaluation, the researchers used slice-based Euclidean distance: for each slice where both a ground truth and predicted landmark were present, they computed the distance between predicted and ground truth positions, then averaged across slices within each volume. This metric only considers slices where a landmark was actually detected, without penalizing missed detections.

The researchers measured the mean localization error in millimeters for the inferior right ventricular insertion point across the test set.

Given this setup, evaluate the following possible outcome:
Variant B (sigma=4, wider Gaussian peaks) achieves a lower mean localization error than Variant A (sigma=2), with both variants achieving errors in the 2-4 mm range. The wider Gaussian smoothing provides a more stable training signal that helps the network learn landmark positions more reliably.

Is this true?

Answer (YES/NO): YES